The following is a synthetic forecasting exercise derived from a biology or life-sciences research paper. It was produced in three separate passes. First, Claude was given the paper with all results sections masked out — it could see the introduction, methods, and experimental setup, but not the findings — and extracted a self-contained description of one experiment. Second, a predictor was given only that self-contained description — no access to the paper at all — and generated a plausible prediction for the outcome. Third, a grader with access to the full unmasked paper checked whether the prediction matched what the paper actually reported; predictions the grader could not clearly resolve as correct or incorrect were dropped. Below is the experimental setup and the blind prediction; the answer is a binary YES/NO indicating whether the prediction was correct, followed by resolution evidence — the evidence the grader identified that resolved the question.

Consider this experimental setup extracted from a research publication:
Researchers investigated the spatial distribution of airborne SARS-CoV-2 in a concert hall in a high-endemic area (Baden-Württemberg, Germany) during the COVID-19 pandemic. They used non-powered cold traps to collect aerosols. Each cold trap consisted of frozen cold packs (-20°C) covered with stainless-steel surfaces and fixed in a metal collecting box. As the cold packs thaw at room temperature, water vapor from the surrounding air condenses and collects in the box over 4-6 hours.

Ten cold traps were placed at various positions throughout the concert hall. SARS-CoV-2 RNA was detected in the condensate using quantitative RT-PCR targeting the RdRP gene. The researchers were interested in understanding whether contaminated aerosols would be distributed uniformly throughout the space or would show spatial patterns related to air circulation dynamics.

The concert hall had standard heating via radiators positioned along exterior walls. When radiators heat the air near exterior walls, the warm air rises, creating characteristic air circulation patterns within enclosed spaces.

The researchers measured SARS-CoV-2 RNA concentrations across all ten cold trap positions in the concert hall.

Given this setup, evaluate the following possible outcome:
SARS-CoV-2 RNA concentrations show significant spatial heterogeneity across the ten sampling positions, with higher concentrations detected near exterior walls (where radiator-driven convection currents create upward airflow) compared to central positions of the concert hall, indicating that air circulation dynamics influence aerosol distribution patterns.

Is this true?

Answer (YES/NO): YES